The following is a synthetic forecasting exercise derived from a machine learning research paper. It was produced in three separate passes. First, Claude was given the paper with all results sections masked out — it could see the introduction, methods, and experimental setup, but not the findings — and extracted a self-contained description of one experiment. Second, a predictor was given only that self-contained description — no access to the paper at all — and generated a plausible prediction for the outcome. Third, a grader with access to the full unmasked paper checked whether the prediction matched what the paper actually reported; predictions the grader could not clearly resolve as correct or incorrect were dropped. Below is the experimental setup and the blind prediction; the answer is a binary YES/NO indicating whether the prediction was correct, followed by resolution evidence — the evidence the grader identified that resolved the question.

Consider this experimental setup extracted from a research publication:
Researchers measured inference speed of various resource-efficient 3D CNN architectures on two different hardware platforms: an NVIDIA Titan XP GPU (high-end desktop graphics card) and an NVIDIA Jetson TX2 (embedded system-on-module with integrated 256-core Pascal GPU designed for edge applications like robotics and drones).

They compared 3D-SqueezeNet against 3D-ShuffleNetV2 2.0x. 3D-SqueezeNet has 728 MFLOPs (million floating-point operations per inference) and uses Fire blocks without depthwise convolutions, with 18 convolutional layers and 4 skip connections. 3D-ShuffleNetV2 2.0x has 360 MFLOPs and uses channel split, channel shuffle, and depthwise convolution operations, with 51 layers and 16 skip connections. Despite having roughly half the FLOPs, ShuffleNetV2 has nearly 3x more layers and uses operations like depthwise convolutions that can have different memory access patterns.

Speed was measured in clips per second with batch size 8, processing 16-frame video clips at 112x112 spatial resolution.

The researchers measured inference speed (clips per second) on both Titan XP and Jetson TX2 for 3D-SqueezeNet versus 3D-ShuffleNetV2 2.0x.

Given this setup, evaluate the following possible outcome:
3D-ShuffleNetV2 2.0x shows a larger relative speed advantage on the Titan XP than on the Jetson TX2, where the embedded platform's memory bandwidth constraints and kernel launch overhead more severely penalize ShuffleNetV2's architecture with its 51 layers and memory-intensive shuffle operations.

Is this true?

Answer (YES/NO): NO